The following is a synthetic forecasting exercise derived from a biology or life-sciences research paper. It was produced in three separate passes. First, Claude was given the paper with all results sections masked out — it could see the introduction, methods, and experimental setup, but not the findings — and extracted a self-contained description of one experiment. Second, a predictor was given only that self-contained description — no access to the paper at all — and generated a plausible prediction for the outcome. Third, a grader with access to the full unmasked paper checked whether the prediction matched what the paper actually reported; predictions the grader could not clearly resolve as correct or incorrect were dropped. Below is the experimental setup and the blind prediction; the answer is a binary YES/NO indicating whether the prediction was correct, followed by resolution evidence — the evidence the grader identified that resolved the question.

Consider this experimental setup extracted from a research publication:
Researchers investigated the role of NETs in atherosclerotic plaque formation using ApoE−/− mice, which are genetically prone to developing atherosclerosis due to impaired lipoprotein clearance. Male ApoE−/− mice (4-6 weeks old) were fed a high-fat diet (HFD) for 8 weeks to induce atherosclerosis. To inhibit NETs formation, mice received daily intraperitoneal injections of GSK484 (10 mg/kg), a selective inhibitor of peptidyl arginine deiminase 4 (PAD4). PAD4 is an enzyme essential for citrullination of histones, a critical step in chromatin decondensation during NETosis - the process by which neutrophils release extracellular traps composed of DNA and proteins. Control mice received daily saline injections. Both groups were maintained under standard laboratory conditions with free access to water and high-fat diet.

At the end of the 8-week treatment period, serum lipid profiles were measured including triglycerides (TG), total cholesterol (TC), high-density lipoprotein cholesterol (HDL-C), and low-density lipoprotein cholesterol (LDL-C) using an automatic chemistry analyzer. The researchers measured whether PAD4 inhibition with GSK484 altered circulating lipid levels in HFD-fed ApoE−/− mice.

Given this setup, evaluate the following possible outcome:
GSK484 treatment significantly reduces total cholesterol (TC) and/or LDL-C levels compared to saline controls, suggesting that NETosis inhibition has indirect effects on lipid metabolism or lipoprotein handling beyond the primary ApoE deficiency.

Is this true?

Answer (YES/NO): NO